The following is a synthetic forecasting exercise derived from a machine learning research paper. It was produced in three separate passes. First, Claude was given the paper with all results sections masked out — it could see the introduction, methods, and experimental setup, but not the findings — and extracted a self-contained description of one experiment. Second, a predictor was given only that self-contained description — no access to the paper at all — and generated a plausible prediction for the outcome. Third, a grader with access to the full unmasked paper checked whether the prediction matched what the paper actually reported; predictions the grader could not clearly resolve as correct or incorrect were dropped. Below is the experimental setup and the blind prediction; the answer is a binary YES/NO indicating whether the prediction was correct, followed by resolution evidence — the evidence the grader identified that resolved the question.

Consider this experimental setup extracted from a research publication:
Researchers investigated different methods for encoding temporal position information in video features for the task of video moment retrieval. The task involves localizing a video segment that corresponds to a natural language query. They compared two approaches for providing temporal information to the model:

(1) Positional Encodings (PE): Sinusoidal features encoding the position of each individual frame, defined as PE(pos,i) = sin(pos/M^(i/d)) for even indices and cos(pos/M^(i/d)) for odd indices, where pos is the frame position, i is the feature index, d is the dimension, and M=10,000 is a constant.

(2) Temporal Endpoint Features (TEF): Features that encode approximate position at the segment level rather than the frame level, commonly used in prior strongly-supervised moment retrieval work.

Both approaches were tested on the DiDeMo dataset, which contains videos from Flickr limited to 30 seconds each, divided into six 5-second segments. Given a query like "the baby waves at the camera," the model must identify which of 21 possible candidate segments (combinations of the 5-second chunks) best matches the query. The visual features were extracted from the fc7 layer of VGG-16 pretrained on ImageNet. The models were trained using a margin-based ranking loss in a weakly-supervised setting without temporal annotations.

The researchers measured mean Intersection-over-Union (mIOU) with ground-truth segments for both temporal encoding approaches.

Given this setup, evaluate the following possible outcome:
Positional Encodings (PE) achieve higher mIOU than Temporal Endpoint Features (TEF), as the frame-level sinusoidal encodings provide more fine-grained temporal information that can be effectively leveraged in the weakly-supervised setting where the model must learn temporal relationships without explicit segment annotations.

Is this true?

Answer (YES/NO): YES